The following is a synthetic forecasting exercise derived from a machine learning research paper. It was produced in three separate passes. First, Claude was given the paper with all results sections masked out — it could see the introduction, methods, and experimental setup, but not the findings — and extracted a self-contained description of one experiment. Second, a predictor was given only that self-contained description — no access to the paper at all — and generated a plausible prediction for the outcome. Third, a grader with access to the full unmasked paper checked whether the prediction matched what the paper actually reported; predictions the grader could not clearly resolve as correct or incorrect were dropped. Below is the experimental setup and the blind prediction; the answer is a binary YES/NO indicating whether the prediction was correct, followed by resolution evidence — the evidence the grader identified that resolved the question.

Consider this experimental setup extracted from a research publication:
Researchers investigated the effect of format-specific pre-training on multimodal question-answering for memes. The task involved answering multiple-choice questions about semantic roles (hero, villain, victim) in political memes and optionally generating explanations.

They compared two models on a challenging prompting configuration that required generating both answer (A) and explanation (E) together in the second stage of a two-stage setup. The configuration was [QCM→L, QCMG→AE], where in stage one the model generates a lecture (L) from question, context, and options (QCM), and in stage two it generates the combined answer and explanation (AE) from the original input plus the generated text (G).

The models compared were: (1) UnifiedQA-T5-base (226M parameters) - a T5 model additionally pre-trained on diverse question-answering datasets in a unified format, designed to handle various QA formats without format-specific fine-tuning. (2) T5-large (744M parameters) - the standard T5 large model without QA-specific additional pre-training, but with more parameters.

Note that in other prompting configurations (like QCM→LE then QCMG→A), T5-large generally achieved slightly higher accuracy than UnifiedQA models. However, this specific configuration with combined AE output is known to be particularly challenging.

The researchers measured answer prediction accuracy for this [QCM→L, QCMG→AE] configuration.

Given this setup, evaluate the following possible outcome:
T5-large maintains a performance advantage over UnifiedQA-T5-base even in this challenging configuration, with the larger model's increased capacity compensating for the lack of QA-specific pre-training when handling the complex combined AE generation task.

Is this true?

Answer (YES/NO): NO